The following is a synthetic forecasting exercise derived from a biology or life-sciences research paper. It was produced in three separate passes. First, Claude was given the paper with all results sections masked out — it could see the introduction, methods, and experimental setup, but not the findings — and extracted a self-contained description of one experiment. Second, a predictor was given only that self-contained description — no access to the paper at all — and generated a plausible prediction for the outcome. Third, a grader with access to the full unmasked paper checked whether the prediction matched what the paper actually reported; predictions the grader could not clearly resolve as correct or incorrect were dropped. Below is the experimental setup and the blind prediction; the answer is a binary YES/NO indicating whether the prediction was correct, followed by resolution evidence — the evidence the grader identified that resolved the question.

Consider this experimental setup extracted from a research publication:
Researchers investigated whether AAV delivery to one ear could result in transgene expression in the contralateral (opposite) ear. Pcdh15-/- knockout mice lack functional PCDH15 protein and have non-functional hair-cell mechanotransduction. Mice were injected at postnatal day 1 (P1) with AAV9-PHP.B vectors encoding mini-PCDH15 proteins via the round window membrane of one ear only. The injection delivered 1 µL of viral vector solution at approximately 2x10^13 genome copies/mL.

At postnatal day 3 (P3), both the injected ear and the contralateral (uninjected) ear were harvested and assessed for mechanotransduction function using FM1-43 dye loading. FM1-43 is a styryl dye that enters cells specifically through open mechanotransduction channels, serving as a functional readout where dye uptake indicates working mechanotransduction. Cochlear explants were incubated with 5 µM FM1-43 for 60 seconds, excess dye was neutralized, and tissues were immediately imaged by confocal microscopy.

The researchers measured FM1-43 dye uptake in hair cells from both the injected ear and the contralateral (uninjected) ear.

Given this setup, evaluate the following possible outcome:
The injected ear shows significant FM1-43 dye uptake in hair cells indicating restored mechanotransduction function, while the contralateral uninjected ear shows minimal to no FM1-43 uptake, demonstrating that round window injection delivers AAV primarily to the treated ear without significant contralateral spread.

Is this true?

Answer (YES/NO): NO